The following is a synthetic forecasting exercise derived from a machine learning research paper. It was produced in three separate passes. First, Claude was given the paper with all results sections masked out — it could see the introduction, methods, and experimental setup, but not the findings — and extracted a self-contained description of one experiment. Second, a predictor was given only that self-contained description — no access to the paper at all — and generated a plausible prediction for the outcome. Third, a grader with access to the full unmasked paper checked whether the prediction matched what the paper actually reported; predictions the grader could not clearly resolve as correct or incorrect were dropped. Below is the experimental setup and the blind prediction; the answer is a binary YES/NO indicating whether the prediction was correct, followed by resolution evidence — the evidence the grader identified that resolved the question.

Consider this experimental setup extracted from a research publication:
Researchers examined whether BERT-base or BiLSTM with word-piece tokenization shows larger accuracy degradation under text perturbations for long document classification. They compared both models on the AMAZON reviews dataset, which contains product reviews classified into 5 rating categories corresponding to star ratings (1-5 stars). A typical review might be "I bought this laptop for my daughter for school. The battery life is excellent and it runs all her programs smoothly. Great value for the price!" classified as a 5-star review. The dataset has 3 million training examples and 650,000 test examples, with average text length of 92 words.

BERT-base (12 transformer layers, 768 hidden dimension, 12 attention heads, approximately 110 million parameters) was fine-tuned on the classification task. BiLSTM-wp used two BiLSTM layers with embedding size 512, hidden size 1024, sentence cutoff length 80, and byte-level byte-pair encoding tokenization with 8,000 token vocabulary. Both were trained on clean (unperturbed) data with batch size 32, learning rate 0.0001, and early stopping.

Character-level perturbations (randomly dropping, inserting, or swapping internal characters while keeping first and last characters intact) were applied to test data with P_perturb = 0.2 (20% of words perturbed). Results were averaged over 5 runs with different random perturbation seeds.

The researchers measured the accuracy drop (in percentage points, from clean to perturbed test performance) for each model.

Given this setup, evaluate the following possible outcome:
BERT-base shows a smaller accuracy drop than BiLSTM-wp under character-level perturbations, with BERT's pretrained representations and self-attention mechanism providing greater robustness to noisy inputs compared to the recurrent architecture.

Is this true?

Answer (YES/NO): NO